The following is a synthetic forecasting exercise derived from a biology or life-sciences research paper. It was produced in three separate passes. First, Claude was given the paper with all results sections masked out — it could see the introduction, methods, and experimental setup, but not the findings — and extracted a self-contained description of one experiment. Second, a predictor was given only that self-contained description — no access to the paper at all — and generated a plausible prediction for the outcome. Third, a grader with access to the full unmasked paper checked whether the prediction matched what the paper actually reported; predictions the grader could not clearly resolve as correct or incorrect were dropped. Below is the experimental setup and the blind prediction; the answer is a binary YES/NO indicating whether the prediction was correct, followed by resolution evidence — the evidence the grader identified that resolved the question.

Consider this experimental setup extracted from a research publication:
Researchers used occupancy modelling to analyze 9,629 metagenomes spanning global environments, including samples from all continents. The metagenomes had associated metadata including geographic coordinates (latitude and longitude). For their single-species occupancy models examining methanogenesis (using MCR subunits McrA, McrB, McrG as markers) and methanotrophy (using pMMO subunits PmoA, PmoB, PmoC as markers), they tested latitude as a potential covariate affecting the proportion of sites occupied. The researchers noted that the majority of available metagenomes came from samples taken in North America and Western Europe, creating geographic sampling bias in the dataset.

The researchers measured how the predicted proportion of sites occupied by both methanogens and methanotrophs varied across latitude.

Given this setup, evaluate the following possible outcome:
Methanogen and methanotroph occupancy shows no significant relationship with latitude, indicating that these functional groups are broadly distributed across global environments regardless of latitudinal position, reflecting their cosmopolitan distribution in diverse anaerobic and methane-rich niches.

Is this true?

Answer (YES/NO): NO